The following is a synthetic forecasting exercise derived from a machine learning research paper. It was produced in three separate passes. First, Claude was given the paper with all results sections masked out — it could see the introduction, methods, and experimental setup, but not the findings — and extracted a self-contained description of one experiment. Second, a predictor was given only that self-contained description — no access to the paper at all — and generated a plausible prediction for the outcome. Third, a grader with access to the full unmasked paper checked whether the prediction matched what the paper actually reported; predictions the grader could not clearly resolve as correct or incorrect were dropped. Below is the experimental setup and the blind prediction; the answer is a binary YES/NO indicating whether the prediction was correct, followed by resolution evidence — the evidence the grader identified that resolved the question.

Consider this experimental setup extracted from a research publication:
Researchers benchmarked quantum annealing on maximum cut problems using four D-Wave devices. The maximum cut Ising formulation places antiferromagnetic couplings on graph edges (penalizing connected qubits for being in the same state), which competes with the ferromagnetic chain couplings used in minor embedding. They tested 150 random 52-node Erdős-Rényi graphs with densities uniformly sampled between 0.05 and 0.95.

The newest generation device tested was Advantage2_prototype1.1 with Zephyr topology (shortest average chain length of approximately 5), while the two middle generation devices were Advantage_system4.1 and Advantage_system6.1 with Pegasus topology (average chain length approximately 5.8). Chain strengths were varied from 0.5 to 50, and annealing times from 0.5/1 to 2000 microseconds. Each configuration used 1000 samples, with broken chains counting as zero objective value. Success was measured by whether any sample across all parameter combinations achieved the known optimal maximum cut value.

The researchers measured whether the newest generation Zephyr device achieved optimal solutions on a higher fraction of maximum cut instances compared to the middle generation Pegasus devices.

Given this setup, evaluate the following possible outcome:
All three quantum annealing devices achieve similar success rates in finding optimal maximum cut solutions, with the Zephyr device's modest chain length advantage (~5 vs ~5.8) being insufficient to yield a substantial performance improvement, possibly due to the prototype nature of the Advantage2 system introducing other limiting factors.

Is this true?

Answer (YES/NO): NO